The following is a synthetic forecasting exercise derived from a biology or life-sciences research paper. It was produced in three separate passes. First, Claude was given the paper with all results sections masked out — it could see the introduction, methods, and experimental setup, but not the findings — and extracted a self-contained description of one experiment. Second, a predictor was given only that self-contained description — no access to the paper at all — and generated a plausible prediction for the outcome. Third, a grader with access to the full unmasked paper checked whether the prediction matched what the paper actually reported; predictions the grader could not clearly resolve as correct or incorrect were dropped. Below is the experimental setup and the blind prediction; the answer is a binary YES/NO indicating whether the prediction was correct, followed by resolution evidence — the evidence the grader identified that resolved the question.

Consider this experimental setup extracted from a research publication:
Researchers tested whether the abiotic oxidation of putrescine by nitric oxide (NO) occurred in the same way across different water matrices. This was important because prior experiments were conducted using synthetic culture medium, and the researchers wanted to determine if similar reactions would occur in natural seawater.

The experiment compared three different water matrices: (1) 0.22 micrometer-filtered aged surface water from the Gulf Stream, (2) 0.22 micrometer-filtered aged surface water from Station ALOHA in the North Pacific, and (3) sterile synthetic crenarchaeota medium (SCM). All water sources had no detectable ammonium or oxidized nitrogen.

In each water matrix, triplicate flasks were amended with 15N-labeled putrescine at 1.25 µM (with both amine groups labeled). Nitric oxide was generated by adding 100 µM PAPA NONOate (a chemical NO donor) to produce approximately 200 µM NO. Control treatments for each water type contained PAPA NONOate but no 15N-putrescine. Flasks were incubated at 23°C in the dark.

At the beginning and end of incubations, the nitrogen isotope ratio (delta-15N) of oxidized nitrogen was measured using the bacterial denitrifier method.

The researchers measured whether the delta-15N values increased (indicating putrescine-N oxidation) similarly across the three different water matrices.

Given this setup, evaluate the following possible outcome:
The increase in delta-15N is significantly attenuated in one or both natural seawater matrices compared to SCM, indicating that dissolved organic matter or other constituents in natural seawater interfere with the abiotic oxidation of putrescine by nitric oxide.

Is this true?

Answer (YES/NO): NO